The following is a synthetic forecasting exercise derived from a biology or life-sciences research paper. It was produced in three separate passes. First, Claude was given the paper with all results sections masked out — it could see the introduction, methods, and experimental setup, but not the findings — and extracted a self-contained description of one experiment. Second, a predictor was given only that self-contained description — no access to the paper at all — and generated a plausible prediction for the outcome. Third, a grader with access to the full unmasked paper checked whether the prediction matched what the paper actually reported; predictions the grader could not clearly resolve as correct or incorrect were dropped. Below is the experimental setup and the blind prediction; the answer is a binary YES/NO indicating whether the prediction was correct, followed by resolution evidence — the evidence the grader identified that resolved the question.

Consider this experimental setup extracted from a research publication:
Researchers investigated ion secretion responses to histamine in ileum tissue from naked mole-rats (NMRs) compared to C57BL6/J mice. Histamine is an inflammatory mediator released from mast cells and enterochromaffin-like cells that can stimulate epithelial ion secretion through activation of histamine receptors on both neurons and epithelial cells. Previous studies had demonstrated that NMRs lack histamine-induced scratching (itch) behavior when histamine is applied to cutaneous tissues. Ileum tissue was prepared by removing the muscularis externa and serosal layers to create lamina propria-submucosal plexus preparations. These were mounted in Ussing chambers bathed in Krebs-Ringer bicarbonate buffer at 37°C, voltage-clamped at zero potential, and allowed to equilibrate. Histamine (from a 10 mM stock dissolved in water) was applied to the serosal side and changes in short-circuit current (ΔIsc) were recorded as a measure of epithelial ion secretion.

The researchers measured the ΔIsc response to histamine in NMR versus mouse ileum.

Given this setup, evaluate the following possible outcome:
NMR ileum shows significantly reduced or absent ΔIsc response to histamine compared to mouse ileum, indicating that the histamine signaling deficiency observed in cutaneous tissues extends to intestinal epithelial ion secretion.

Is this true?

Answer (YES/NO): YES